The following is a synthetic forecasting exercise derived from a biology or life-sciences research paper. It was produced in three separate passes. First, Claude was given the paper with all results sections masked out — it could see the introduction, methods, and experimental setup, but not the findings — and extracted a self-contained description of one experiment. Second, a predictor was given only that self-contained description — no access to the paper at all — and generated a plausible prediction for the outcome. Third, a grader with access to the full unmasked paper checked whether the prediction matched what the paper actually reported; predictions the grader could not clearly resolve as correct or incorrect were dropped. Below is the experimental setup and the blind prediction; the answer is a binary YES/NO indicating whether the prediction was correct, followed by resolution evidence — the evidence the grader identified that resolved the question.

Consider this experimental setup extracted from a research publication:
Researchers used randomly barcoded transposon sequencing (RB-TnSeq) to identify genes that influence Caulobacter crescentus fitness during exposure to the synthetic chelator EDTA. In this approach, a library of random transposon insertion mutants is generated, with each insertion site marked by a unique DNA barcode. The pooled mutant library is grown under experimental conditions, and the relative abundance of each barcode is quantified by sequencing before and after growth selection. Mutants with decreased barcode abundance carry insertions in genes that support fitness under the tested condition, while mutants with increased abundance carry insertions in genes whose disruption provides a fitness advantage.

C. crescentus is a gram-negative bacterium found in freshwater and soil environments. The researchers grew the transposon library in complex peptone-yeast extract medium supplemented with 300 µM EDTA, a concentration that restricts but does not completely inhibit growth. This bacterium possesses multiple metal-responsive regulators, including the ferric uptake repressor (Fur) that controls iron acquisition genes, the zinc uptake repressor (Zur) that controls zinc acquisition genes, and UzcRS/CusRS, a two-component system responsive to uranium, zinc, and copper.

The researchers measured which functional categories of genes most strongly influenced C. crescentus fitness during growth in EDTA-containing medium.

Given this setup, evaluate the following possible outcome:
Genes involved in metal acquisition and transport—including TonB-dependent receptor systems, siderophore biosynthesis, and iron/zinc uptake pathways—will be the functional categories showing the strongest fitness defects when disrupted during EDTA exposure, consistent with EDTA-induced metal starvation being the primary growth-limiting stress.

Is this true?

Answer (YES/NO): NO